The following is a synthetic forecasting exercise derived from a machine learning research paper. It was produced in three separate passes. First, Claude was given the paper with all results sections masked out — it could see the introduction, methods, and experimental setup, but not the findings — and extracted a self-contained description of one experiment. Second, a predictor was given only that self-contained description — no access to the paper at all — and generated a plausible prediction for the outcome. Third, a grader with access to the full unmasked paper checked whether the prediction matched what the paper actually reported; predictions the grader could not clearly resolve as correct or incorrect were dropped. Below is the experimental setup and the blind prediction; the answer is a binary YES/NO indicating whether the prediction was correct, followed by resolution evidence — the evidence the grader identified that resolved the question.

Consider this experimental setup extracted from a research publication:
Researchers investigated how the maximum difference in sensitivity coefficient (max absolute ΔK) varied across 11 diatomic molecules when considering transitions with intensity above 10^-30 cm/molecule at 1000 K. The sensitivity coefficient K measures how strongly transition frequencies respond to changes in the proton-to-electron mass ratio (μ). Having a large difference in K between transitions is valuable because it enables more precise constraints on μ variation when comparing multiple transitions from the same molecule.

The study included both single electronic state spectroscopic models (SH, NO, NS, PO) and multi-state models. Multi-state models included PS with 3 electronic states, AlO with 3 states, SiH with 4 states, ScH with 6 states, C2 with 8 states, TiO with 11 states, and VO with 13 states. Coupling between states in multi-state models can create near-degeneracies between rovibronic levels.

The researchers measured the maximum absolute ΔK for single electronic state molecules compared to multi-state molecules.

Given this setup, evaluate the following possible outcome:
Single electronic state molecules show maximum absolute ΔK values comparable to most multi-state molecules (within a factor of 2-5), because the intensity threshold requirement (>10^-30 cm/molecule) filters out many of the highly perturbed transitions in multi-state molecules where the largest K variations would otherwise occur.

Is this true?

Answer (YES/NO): NO